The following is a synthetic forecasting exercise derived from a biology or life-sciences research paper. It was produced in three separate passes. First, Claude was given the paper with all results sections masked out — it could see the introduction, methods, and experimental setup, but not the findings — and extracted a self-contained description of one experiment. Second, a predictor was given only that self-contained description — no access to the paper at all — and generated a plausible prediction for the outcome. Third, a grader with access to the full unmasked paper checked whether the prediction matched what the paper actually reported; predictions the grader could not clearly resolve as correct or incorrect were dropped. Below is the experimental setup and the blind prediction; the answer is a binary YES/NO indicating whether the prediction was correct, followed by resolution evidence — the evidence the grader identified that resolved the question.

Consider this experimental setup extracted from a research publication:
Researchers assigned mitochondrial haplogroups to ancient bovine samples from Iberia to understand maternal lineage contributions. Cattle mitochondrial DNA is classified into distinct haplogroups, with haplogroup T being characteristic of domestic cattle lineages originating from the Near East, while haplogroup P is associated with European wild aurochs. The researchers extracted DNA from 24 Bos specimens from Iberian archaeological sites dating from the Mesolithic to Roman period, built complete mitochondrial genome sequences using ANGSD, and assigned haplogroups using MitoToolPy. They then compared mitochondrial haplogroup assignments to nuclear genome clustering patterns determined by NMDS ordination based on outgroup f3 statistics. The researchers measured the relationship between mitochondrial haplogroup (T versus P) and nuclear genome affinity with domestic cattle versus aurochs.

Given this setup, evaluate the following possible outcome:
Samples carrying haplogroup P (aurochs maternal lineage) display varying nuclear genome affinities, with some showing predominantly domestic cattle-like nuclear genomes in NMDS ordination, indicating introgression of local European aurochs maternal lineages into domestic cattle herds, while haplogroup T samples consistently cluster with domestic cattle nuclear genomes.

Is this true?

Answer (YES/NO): NO